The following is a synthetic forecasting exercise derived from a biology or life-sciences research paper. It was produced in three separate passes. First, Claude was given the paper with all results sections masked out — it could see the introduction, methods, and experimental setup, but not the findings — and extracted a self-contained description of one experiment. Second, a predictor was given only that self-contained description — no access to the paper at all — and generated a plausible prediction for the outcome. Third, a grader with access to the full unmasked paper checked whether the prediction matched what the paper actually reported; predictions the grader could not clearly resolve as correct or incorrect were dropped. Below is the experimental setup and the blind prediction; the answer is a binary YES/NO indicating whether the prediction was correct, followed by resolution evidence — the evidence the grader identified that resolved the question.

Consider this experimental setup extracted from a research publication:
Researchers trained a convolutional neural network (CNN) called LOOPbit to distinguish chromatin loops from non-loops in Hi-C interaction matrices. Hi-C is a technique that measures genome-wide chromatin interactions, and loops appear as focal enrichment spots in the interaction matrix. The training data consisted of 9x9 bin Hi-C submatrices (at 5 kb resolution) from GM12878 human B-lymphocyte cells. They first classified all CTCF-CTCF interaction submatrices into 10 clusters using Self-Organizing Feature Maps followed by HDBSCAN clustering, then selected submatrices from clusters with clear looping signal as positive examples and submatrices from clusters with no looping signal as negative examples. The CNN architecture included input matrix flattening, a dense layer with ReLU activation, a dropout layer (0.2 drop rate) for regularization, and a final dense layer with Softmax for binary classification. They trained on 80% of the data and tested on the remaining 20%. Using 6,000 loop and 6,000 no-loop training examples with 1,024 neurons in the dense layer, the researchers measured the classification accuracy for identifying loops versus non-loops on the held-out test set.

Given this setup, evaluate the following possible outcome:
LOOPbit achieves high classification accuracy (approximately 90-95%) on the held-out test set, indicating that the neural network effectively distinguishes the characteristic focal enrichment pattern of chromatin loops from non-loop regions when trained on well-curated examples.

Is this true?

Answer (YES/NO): NO